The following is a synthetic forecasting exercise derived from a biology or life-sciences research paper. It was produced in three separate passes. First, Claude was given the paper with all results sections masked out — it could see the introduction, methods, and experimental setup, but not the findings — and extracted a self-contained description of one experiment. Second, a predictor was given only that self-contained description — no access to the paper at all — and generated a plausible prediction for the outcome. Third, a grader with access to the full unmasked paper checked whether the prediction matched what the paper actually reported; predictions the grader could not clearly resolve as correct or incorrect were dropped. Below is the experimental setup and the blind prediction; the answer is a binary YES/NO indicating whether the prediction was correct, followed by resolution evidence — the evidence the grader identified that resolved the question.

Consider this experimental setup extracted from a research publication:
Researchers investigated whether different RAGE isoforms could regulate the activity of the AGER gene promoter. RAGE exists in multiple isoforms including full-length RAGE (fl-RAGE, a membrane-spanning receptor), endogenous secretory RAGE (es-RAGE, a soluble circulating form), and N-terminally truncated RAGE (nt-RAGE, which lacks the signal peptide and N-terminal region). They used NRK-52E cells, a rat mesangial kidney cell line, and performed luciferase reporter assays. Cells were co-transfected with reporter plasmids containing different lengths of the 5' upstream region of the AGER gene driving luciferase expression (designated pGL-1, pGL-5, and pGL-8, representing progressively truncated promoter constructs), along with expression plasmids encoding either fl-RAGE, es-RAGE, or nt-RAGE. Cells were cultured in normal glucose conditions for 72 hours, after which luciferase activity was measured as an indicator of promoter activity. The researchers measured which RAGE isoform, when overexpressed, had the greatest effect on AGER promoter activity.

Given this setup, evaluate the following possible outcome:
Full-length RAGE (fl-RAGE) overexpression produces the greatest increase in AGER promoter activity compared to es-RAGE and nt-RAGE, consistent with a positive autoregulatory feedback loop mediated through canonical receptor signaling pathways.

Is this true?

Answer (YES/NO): NO